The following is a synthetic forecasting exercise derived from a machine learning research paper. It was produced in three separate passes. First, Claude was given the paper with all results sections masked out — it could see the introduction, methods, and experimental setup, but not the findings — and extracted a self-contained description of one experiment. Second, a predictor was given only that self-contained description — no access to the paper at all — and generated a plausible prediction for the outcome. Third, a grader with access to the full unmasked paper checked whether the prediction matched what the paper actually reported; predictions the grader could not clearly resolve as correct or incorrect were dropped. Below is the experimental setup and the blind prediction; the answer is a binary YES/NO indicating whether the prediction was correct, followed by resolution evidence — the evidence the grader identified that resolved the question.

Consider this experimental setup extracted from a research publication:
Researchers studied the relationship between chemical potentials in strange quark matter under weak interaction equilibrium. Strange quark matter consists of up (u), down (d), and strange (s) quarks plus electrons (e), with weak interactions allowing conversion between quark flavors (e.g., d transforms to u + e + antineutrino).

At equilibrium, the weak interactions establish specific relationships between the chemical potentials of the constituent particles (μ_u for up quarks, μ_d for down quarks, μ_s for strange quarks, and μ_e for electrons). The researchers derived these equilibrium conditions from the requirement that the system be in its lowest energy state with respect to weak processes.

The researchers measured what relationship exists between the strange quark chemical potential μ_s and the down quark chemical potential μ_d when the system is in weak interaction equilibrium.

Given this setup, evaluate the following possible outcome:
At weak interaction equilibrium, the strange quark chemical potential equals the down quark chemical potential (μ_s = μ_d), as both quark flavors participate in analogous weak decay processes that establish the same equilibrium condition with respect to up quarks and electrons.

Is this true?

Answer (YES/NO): YES